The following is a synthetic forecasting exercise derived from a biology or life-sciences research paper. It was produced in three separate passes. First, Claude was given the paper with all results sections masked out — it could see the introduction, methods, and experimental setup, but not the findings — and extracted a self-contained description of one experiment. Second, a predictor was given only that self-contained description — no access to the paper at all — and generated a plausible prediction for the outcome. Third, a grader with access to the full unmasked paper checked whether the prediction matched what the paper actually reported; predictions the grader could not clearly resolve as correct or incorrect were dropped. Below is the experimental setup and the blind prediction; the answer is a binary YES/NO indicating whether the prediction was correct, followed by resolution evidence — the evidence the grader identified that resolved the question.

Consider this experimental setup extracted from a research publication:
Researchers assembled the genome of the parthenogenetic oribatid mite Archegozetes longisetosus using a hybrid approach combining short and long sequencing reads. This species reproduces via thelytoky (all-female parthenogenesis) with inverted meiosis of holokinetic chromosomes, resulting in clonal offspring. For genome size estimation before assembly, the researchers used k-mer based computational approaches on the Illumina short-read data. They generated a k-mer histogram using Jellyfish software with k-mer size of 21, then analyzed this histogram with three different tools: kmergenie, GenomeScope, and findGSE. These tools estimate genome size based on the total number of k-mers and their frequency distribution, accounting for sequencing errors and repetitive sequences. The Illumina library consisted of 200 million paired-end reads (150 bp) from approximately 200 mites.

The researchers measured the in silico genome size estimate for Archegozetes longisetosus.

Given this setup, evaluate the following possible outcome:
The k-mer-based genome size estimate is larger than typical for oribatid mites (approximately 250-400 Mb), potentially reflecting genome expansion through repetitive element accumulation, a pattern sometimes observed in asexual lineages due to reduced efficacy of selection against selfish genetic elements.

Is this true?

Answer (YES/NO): NO